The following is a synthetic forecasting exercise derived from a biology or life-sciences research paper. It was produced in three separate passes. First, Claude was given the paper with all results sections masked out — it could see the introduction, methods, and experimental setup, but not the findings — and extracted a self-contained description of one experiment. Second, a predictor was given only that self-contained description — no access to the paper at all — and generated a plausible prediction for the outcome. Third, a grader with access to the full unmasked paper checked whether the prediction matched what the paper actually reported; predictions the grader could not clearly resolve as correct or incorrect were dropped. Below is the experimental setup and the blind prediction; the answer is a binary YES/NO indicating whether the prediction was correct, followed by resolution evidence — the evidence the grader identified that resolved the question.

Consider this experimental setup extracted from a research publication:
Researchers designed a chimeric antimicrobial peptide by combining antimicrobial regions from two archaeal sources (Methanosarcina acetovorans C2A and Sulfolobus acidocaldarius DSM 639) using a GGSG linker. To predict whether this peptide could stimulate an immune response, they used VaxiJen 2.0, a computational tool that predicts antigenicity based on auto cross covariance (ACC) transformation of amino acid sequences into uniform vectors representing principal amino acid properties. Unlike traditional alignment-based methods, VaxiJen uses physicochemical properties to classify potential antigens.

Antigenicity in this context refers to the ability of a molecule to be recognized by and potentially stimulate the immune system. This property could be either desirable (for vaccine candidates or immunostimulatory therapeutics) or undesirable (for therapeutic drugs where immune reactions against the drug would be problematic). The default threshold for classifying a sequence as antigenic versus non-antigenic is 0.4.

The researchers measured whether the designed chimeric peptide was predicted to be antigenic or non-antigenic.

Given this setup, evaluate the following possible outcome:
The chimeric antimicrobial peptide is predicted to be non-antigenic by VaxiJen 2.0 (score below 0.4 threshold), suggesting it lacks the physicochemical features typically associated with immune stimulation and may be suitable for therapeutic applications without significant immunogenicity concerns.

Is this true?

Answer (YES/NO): NO